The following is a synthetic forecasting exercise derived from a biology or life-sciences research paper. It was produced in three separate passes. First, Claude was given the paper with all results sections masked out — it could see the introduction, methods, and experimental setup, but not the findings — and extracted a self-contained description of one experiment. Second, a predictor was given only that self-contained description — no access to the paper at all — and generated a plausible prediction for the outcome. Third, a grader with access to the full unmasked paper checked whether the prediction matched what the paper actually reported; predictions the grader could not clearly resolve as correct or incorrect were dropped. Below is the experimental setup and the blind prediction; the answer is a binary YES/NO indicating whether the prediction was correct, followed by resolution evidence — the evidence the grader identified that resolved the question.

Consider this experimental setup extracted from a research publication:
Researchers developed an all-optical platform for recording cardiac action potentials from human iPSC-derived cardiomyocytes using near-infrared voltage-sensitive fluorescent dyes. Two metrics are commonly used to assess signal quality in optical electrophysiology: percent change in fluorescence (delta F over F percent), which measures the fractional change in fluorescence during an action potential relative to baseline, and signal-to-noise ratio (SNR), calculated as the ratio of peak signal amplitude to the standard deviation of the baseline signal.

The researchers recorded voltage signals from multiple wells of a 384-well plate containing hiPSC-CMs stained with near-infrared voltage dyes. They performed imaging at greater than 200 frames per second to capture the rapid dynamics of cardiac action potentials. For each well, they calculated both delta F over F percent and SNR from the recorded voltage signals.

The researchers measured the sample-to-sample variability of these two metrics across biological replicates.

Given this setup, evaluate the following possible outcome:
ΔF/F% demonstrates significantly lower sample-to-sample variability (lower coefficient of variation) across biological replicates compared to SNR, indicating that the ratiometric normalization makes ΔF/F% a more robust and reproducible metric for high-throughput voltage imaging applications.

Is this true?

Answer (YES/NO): NO